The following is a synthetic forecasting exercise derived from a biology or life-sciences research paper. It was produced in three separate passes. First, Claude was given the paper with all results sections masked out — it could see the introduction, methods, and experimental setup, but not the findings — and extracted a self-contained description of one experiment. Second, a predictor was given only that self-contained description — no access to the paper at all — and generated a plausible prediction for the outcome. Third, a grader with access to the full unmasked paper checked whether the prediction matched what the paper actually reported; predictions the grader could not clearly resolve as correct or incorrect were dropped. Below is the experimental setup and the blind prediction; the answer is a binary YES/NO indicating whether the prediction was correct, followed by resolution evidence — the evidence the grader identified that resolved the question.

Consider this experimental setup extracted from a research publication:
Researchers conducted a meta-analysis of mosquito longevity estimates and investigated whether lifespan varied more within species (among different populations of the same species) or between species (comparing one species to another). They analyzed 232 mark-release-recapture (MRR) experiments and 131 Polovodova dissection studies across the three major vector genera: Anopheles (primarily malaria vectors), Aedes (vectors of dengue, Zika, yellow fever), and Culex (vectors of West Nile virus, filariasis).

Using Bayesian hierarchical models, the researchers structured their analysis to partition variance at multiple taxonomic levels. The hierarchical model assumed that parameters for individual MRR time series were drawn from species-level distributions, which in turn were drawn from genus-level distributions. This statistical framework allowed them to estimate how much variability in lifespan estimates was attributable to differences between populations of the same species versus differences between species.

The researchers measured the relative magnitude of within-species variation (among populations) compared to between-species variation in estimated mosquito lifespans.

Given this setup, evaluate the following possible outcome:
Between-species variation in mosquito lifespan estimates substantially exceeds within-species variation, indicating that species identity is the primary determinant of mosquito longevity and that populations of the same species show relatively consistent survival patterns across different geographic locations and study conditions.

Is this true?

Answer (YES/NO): NO